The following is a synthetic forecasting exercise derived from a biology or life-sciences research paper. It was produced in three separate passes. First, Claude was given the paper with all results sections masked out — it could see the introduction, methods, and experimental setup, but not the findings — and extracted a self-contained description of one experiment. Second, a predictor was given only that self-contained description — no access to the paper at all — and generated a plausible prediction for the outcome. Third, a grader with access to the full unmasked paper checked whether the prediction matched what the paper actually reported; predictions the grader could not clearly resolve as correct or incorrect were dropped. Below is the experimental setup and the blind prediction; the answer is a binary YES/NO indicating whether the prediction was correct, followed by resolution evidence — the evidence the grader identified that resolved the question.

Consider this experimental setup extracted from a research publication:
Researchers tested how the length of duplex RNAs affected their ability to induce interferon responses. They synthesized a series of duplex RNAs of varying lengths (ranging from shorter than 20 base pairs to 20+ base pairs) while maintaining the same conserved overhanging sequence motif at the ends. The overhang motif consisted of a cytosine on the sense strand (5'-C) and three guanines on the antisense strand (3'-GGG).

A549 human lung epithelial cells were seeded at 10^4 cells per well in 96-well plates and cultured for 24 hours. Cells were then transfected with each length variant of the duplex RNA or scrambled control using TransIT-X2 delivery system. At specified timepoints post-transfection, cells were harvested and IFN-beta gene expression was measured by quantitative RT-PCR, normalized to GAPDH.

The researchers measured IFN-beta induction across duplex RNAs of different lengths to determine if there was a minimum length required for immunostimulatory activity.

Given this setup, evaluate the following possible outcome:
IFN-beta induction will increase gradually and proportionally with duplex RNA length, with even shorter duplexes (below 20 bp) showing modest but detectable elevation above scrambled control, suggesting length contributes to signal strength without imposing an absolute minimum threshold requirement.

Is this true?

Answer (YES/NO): NO